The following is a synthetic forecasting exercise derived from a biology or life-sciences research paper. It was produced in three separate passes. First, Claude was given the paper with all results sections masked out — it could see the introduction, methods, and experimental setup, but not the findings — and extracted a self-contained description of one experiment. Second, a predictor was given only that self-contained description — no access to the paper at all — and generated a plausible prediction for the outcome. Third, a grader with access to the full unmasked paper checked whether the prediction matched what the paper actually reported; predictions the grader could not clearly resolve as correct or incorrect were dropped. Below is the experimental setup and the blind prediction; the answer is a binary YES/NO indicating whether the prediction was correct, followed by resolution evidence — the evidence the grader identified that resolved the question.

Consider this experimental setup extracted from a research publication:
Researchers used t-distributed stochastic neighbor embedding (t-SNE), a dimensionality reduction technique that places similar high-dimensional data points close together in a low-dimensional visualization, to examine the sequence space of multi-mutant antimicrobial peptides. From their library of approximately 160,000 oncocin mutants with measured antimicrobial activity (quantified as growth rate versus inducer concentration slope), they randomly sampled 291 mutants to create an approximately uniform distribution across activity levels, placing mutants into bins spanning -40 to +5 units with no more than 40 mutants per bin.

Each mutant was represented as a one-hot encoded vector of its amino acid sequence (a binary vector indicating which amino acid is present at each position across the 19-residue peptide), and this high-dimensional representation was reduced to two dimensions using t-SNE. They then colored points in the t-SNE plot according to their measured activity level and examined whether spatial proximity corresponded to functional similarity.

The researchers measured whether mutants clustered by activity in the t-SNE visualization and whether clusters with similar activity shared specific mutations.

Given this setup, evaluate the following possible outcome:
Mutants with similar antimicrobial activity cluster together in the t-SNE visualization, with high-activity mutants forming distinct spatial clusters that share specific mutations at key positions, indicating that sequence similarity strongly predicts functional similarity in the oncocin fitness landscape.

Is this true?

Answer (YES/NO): YES